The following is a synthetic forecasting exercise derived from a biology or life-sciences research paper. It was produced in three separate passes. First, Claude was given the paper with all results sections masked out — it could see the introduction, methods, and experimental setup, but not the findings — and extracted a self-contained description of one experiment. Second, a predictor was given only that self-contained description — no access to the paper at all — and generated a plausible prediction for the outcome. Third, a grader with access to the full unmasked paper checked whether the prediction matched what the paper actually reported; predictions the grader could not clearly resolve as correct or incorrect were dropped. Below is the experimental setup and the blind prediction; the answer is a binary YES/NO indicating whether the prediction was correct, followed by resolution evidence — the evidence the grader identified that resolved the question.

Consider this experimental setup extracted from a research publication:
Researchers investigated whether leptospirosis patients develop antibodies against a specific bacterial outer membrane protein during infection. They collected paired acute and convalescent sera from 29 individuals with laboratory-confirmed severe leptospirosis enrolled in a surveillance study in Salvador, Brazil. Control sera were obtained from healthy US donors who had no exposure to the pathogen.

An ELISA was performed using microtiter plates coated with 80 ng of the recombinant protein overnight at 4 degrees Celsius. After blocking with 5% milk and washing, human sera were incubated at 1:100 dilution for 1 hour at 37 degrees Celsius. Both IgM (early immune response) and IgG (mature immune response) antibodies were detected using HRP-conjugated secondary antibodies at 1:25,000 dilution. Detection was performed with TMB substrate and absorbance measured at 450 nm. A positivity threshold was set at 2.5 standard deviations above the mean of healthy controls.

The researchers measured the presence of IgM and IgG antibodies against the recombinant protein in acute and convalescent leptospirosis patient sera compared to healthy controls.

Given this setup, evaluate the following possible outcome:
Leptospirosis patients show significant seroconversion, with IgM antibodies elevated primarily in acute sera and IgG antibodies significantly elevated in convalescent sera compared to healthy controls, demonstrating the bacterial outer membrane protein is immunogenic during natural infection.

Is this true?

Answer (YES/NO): NO